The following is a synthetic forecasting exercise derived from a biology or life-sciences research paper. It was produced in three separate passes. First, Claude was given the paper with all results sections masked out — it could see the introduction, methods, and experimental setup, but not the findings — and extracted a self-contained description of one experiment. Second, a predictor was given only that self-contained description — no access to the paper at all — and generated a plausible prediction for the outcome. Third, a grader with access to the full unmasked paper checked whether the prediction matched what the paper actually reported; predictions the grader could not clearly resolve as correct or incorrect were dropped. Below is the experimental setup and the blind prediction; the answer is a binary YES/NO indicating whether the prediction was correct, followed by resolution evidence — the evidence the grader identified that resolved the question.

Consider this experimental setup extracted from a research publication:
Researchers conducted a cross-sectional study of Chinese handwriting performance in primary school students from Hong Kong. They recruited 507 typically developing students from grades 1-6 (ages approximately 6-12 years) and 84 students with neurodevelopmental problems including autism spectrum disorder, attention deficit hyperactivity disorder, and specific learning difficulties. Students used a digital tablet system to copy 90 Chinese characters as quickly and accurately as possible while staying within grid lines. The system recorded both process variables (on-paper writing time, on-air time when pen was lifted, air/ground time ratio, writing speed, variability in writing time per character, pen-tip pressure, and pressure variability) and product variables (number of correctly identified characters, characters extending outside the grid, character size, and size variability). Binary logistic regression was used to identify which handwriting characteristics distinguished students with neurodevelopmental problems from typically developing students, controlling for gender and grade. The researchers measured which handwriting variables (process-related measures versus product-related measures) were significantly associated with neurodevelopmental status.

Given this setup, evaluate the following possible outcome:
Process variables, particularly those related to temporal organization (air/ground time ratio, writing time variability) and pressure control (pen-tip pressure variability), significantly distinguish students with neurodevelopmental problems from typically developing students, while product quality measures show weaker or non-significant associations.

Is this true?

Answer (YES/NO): NO